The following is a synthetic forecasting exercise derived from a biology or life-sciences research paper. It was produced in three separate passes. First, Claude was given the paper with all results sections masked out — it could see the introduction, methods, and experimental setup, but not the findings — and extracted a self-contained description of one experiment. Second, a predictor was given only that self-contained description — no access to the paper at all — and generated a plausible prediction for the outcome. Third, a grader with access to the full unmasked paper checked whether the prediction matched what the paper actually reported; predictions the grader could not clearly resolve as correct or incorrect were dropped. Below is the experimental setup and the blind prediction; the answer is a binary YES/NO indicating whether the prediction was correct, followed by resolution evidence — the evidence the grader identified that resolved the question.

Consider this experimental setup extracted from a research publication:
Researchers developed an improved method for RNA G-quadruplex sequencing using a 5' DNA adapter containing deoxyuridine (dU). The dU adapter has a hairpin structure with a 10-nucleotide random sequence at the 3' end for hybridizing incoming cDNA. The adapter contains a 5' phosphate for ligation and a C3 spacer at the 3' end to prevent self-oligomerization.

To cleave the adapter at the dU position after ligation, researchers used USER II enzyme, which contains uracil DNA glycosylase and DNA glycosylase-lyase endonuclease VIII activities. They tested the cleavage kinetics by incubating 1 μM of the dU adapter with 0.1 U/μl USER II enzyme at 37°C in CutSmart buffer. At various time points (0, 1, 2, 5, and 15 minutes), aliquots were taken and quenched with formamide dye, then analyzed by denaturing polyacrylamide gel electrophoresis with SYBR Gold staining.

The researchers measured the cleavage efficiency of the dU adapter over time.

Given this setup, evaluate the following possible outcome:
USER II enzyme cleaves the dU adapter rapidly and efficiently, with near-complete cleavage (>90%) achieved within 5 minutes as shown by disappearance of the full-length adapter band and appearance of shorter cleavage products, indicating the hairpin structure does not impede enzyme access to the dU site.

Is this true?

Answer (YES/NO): YES